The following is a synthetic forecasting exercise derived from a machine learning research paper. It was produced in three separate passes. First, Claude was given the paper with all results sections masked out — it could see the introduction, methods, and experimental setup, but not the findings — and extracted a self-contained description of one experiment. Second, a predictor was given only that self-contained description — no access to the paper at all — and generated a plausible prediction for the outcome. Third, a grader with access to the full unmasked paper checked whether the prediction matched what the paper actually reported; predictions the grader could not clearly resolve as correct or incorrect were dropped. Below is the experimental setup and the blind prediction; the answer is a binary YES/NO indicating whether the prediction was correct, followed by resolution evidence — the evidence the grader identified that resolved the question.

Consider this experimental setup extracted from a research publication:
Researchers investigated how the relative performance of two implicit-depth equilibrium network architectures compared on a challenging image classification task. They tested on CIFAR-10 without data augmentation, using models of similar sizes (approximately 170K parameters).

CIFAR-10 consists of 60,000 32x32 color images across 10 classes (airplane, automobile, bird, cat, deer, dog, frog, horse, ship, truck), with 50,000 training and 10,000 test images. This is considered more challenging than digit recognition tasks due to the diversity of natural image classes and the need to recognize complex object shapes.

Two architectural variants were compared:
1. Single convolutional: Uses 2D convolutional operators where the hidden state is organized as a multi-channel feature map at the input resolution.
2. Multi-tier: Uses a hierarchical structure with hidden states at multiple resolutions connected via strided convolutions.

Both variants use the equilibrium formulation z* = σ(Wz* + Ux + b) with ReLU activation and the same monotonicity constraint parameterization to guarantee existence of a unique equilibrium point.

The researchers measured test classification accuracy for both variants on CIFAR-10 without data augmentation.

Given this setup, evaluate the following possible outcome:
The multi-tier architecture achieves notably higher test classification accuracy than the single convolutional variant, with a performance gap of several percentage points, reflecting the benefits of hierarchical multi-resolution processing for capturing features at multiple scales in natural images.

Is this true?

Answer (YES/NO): NO